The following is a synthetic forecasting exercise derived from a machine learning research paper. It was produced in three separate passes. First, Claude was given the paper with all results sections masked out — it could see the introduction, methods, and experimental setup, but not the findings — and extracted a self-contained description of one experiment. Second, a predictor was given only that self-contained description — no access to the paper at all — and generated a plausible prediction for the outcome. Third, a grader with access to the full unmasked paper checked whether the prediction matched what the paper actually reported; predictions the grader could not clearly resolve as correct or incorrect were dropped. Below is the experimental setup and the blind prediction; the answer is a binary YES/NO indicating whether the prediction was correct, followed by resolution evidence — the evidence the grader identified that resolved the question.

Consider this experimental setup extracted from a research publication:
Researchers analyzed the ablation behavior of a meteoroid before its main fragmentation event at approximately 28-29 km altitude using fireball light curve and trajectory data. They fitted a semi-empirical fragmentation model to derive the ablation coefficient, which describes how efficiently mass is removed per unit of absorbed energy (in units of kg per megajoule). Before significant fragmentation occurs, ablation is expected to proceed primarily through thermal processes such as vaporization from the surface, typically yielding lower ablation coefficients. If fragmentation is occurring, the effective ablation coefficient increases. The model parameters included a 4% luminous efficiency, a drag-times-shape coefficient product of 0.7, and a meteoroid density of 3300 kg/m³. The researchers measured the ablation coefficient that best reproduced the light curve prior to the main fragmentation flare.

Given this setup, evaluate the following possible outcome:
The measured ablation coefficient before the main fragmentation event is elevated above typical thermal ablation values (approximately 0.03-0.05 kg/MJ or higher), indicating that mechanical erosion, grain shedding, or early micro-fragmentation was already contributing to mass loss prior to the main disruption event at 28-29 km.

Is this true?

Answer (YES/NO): NO